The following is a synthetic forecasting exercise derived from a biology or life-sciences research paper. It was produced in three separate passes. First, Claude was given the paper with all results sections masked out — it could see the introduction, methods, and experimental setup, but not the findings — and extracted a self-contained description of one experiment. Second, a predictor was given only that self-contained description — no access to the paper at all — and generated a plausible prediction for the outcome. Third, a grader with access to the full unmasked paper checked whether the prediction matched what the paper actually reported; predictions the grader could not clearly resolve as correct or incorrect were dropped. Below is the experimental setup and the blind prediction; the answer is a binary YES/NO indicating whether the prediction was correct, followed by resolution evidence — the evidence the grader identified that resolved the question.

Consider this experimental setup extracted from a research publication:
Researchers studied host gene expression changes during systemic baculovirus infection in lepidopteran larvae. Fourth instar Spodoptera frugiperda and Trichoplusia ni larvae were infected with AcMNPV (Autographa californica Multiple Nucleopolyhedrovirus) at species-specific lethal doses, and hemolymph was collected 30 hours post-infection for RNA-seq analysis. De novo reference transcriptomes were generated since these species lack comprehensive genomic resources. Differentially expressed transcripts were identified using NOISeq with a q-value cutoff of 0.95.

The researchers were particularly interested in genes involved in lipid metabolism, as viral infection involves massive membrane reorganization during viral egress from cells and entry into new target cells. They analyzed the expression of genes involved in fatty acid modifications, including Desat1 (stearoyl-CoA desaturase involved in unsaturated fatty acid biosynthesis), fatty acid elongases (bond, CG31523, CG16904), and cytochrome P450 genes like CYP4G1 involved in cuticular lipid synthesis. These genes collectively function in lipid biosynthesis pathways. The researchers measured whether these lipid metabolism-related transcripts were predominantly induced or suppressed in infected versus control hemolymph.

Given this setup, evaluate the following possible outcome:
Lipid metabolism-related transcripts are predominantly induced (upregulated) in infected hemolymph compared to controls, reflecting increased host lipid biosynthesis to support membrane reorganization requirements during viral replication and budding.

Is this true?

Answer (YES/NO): YES